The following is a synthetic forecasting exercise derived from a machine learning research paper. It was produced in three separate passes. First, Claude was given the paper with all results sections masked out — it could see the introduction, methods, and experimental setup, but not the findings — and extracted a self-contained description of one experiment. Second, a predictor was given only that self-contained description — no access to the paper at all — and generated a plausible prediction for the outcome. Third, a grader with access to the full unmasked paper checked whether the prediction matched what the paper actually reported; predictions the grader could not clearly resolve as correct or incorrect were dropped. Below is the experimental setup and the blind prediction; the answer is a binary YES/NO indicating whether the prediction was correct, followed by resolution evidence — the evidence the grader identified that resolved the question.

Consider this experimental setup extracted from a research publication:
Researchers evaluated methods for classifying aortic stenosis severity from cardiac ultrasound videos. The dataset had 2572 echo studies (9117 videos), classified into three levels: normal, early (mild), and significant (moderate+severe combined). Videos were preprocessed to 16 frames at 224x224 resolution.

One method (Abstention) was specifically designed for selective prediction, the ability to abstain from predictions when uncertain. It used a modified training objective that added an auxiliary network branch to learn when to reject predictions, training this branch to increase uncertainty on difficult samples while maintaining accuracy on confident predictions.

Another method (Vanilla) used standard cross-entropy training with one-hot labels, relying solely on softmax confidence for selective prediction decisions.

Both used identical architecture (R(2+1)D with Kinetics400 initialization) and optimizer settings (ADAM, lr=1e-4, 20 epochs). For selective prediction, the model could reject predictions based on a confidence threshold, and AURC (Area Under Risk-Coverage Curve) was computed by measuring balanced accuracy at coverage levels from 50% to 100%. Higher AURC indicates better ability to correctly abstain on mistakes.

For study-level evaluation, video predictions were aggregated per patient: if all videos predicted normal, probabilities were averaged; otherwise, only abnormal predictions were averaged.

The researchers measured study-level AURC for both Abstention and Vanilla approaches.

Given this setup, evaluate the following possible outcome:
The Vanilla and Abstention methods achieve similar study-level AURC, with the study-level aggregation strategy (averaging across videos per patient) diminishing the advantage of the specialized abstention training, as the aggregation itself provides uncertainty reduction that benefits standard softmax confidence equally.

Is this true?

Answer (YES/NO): NO